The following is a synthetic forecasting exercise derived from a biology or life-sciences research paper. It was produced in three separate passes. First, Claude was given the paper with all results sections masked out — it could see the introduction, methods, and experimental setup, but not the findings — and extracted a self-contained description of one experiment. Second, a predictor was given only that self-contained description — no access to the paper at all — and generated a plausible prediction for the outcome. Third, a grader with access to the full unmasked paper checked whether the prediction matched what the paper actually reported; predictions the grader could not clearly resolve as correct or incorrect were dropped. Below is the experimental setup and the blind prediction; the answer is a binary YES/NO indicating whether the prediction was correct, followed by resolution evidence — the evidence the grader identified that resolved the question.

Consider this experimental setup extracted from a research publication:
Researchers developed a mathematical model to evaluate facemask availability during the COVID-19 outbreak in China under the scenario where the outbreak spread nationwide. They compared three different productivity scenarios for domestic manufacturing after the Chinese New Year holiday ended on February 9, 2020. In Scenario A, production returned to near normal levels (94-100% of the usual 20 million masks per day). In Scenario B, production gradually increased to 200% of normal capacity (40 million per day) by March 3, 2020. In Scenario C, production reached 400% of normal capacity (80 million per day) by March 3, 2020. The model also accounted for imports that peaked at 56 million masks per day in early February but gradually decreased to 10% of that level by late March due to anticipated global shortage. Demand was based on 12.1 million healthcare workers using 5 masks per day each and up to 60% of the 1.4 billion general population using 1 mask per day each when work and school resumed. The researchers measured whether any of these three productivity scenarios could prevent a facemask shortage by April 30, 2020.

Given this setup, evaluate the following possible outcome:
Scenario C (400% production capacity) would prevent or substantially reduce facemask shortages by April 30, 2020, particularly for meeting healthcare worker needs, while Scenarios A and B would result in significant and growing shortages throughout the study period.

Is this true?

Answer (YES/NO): NO